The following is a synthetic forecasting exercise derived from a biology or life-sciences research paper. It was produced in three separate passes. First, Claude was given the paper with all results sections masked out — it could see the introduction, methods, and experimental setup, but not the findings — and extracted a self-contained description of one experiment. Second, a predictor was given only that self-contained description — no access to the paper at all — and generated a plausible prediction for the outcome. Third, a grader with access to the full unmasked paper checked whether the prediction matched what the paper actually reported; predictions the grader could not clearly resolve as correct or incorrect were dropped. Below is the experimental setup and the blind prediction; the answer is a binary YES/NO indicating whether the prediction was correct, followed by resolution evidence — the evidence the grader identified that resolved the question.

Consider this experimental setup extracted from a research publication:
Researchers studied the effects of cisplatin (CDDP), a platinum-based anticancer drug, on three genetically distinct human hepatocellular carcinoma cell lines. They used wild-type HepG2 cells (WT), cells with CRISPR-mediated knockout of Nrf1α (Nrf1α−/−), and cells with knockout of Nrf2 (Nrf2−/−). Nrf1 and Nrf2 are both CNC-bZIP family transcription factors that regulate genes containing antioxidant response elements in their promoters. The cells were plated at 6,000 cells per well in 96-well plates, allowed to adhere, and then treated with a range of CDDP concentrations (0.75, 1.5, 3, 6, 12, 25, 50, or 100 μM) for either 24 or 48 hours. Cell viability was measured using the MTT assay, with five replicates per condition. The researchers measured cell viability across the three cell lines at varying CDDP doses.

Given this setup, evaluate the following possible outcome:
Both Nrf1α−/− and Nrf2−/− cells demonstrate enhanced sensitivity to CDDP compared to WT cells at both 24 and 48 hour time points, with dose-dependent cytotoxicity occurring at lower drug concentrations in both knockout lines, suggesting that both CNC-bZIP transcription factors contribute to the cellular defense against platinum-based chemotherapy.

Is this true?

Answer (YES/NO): NO